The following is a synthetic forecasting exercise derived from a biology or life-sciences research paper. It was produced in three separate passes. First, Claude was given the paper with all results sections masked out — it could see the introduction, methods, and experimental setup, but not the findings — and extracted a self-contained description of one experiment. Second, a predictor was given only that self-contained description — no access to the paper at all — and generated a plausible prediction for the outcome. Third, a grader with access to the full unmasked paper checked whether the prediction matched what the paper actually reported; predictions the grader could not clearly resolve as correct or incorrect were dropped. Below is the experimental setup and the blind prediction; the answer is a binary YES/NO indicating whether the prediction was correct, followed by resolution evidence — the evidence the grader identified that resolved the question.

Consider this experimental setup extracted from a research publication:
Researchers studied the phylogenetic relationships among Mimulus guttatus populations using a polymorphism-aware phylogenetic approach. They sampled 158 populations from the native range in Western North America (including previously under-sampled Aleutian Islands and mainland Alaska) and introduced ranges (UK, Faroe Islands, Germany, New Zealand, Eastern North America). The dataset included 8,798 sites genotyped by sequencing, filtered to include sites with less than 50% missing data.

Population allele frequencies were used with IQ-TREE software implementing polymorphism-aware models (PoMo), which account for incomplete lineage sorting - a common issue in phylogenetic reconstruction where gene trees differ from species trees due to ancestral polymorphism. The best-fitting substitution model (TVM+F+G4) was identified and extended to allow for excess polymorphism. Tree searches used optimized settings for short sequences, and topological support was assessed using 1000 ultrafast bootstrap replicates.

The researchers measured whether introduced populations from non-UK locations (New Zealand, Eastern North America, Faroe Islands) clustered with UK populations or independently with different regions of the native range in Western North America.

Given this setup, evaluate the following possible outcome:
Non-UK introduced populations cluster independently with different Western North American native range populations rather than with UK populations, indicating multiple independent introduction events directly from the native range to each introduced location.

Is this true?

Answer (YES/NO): NO